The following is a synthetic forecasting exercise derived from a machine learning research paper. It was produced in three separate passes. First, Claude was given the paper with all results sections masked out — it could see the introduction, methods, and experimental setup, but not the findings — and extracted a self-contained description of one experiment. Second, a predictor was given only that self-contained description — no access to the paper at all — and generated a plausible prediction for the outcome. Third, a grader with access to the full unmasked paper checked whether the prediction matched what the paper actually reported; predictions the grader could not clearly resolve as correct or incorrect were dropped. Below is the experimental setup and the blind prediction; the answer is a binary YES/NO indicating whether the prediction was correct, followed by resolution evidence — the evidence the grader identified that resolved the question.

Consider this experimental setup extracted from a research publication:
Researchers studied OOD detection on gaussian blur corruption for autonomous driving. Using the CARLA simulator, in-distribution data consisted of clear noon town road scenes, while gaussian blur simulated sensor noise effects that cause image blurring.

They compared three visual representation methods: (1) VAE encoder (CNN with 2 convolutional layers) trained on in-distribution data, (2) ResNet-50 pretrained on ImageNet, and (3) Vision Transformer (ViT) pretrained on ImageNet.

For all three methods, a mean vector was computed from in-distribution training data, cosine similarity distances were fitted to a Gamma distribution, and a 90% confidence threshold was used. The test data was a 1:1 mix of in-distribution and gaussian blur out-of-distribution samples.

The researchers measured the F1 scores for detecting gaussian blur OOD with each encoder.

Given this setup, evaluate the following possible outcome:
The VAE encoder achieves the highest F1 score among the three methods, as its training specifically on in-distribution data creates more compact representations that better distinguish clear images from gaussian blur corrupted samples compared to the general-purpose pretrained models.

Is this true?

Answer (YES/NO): NO